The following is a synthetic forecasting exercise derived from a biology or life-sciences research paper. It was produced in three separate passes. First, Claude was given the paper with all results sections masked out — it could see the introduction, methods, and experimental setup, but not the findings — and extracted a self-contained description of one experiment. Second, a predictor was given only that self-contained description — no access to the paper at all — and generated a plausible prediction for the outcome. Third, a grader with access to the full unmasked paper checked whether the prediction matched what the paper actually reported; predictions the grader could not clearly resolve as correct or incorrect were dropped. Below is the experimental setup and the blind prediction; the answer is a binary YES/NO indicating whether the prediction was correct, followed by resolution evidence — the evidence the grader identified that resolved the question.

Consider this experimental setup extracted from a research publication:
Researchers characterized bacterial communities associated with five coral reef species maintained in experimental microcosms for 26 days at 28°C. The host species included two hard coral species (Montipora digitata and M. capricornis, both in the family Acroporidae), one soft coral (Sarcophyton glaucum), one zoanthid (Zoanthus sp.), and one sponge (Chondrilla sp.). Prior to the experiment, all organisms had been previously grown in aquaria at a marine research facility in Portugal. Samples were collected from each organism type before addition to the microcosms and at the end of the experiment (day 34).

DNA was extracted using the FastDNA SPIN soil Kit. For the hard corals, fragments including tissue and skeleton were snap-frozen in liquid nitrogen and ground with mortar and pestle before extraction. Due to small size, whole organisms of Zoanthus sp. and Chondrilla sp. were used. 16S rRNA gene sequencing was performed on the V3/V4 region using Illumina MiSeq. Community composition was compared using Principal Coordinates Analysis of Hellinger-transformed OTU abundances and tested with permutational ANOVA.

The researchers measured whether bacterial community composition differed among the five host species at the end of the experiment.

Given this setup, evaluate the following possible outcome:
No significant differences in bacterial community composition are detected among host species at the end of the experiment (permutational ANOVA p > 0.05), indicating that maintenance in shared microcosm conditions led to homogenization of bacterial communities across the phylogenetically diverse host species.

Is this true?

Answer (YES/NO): NO